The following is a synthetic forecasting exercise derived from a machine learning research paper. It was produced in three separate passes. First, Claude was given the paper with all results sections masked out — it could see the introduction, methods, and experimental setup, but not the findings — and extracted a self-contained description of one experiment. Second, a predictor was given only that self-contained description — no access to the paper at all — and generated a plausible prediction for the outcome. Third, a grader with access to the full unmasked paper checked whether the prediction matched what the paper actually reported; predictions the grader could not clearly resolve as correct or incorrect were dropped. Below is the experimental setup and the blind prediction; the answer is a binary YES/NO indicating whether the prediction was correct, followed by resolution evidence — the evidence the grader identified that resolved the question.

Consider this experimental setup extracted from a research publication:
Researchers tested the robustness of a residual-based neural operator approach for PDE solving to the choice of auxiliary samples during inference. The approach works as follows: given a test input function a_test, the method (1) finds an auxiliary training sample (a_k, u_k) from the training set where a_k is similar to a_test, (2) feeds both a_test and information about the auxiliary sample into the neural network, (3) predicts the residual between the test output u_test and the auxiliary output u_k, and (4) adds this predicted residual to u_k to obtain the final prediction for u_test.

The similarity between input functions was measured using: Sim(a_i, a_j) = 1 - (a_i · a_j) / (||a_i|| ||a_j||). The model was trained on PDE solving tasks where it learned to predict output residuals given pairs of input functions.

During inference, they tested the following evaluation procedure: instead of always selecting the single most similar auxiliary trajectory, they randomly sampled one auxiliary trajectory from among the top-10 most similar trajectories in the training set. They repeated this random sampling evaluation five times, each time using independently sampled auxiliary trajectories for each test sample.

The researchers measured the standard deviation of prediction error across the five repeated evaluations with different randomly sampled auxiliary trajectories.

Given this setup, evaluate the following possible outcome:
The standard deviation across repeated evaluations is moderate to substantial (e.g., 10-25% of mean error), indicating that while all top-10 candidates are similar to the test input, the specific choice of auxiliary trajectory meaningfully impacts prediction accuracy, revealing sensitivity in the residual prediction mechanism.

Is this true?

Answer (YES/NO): NO